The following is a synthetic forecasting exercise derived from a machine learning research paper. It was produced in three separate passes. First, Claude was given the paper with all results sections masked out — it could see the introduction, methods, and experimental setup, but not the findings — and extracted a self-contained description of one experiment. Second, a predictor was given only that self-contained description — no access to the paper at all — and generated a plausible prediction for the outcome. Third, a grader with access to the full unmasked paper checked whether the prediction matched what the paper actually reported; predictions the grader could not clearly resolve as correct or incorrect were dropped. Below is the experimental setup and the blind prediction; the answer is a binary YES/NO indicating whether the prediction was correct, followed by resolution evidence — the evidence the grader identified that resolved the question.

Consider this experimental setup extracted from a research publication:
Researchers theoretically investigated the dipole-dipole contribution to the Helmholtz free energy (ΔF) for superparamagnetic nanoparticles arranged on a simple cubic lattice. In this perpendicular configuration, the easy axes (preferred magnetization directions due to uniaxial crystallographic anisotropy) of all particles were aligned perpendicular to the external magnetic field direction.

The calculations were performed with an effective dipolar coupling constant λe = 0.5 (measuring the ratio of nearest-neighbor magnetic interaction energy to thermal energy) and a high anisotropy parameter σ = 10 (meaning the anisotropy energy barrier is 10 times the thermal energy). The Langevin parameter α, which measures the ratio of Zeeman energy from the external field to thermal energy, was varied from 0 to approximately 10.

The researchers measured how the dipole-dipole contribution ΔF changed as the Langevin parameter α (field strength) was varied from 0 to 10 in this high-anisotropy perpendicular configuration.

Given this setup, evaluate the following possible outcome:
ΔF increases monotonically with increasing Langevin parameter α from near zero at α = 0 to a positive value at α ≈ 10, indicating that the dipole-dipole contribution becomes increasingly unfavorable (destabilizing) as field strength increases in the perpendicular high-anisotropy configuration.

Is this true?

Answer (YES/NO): NO